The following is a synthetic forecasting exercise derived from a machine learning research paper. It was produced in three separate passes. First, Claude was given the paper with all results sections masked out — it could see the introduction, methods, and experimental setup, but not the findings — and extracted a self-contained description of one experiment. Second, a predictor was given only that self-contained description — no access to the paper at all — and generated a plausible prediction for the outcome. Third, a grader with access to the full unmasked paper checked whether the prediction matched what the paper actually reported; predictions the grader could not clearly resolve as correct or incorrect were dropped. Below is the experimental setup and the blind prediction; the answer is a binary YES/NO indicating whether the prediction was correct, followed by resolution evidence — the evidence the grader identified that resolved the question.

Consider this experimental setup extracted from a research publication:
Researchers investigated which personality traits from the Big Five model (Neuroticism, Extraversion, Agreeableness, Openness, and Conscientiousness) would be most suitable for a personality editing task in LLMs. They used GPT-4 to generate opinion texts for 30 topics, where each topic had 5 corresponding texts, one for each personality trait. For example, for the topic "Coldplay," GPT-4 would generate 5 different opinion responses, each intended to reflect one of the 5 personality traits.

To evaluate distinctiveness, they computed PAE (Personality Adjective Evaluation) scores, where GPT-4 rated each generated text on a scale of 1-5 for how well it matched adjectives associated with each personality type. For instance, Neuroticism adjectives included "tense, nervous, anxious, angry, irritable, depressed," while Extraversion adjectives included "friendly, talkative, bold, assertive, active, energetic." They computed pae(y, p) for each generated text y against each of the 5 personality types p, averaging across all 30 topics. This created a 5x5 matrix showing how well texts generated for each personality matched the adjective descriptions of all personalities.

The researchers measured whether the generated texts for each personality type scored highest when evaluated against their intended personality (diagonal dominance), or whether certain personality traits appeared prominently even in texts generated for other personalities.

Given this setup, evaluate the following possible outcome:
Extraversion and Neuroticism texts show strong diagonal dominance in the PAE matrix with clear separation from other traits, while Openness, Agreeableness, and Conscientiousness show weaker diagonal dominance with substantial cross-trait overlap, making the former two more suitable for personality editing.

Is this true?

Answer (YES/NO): NO